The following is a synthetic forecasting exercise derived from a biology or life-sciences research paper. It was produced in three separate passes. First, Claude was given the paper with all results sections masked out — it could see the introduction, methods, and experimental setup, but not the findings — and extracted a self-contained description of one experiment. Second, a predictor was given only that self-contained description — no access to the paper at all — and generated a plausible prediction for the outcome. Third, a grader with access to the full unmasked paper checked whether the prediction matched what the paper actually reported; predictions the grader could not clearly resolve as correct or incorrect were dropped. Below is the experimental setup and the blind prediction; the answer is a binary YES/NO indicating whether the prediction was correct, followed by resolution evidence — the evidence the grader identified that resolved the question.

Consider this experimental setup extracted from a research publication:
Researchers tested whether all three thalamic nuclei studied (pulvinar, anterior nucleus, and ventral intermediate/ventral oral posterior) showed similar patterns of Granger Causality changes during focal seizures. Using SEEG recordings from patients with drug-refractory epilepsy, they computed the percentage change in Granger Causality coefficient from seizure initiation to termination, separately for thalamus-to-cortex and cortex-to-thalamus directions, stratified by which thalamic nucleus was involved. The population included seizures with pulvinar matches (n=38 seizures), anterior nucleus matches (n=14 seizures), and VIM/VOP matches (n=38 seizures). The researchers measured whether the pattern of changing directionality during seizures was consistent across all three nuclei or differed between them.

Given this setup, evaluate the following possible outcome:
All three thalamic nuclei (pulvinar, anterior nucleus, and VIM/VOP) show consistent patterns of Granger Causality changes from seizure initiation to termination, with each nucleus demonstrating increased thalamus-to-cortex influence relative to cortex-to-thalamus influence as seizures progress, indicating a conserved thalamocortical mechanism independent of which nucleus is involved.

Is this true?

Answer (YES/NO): YES